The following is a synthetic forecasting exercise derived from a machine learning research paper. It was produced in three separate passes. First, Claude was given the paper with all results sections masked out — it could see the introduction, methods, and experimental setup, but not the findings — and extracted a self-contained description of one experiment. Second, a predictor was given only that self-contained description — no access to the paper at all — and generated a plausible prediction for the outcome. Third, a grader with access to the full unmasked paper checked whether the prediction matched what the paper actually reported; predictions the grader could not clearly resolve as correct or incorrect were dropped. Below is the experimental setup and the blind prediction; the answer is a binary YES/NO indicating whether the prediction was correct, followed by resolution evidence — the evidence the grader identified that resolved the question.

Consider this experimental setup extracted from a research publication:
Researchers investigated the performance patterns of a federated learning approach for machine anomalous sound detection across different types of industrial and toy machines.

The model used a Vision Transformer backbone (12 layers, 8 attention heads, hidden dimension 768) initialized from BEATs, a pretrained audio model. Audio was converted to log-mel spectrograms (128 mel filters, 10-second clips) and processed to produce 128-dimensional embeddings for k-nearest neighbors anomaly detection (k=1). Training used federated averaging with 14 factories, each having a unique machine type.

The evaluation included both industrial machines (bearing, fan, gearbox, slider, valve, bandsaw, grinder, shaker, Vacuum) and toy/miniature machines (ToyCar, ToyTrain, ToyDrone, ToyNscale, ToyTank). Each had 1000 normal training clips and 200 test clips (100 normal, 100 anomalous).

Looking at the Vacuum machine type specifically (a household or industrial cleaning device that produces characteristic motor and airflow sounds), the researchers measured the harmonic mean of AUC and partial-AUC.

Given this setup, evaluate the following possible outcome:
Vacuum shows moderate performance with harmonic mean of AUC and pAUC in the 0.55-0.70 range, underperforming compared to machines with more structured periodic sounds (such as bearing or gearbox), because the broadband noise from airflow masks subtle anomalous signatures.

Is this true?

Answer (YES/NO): NO